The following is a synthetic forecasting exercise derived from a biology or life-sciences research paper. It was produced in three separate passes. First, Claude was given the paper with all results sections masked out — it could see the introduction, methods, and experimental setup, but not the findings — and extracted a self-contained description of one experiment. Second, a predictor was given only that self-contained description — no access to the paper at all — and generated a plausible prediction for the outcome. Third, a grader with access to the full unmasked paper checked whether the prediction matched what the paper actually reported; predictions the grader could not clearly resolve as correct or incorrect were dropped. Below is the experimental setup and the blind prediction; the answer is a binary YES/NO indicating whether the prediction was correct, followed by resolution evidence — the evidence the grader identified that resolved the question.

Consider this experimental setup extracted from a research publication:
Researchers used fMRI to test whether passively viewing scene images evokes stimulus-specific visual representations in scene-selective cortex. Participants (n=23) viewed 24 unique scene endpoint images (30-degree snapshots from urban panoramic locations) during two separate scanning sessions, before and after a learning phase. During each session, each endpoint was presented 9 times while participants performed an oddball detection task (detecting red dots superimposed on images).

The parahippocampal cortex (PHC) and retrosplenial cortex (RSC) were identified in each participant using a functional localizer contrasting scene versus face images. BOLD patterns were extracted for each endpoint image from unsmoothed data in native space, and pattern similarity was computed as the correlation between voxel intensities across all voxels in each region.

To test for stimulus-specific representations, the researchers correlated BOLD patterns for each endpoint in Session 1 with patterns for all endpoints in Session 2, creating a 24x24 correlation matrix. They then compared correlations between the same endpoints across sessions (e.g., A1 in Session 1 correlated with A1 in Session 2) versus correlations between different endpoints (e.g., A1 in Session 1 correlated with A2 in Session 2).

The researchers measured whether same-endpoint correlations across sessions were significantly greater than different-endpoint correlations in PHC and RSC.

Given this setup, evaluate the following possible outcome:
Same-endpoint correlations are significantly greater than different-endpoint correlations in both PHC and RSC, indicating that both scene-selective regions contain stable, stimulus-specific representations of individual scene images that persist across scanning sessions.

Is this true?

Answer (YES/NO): NO